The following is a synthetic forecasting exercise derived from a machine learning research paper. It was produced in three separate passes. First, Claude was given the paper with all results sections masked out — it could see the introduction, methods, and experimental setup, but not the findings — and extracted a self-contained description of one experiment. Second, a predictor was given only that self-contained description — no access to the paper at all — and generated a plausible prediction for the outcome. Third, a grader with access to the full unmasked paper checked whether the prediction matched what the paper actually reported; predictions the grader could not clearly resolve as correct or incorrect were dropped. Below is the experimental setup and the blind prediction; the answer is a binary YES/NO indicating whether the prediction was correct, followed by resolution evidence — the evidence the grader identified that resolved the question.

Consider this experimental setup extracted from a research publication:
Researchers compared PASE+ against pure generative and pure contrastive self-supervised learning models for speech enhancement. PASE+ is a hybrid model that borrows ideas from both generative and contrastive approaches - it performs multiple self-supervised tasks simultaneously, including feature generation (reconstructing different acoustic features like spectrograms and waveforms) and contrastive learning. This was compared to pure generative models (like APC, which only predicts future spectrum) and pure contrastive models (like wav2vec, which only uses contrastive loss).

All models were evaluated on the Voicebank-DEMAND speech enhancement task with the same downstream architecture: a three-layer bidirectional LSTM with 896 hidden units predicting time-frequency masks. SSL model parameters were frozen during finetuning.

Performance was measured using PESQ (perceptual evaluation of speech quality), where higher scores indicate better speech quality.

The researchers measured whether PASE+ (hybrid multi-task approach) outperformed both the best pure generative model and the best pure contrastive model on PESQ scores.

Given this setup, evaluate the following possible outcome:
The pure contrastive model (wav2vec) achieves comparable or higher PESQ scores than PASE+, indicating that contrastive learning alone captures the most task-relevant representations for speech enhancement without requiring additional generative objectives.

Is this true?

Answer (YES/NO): NO